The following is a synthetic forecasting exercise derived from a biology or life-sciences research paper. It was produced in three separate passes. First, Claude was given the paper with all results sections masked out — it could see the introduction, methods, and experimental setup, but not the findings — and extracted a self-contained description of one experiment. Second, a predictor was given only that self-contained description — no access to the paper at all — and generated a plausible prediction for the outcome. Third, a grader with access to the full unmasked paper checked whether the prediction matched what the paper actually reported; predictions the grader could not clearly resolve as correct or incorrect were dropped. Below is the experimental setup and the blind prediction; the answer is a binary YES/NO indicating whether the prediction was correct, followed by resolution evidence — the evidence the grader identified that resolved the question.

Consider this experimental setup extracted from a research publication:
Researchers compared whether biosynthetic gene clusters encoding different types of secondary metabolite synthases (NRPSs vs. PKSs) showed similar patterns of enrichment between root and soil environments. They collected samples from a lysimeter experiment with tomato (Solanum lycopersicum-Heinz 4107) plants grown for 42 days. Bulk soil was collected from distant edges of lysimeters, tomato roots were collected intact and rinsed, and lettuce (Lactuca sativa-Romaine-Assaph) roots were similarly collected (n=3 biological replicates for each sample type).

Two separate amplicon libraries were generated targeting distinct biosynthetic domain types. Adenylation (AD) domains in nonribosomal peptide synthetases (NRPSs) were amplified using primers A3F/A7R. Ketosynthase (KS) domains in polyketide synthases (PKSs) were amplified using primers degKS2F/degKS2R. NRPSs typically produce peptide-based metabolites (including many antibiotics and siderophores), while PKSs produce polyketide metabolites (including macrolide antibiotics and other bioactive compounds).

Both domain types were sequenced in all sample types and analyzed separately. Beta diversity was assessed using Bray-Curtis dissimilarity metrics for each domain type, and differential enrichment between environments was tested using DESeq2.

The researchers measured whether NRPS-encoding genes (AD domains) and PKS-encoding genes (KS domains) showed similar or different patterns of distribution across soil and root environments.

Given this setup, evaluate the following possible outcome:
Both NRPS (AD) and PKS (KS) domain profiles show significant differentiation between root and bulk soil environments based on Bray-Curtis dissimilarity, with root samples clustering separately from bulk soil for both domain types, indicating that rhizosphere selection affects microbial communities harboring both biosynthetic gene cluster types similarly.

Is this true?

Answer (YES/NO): YES